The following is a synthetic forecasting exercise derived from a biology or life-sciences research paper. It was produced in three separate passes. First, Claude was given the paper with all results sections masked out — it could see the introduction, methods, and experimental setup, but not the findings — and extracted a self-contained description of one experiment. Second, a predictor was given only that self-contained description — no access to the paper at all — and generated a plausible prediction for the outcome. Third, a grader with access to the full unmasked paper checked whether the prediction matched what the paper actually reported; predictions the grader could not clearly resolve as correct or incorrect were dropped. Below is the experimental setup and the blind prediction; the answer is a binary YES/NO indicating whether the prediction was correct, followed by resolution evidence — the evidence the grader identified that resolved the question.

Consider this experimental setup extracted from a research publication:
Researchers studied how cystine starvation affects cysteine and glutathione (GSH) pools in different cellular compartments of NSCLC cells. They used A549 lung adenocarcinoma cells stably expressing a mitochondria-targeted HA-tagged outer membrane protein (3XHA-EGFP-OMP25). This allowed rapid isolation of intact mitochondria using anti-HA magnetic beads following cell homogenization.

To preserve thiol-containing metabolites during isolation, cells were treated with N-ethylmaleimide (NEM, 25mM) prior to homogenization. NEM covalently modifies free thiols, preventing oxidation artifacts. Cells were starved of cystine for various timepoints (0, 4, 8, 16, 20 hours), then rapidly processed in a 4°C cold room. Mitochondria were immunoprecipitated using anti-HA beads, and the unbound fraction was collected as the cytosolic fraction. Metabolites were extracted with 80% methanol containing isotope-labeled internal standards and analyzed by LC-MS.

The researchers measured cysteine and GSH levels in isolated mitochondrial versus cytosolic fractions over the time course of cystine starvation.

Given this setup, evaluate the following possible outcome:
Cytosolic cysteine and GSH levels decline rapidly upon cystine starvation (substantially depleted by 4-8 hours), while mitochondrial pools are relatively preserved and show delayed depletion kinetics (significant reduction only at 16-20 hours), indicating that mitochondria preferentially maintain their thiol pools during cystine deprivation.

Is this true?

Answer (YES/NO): NO